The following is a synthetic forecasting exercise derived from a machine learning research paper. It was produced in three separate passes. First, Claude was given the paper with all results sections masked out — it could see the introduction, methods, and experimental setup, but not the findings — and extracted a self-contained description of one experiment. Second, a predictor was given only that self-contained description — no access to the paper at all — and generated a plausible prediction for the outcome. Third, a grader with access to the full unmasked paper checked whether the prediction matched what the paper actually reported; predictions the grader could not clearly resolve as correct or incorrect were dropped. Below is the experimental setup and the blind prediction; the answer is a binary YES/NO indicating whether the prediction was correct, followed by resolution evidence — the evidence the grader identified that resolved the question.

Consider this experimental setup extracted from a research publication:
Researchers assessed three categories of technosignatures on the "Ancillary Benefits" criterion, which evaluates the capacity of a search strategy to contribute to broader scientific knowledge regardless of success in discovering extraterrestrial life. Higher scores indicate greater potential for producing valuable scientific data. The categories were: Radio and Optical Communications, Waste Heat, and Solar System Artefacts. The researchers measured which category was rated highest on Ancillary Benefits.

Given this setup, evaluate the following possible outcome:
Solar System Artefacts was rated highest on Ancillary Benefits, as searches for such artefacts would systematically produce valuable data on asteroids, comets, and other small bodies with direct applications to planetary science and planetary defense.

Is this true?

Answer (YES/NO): YES